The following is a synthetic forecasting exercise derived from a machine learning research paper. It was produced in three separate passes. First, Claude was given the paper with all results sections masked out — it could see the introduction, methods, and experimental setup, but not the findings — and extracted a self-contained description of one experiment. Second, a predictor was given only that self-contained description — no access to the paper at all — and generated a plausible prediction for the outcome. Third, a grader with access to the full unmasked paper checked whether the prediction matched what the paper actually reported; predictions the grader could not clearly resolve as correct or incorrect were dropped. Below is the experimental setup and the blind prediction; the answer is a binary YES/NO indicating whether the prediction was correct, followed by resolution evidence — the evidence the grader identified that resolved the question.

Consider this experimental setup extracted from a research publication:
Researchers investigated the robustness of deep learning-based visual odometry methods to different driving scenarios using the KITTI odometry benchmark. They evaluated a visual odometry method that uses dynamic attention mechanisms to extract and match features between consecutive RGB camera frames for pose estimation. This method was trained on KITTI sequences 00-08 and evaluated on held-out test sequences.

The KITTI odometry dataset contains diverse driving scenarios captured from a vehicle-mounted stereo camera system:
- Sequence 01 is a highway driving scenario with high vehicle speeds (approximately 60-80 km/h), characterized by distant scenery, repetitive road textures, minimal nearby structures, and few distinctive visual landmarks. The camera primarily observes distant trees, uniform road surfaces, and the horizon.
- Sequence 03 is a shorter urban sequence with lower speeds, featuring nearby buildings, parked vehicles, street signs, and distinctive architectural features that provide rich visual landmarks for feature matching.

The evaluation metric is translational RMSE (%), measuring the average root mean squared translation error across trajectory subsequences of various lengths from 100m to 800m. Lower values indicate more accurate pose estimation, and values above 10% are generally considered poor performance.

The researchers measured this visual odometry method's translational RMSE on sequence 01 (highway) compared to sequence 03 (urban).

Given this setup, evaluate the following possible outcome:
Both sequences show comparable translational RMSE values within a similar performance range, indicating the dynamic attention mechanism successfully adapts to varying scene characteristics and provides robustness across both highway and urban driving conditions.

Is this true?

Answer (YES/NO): NO